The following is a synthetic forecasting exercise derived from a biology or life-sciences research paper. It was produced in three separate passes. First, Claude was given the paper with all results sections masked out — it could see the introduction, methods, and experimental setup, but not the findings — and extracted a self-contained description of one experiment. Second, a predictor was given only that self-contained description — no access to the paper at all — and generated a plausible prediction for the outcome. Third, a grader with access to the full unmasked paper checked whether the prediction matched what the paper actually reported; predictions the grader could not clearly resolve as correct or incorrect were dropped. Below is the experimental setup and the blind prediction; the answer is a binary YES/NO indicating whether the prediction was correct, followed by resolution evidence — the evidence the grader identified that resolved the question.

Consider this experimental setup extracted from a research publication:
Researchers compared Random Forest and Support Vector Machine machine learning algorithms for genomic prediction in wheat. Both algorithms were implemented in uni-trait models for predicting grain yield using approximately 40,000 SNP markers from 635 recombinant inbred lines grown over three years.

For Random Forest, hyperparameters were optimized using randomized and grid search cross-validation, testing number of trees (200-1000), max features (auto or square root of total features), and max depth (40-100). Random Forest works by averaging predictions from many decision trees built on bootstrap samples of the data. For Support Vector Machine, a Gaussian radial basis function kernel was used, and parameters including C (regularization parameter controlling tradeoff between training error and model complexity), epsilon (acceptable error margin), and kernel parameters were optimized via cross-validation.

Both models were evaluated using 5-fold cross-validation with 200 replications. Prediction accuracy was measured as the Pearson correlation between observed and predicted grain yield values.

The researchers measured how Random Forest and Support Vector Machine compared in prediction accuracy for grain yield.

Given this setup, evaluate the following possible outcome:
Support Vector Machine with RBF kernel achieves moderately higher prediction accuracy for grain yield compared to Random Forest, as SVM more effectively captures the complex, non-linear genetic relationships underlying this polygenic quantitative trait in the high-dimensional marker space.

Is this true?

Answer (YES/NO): NO